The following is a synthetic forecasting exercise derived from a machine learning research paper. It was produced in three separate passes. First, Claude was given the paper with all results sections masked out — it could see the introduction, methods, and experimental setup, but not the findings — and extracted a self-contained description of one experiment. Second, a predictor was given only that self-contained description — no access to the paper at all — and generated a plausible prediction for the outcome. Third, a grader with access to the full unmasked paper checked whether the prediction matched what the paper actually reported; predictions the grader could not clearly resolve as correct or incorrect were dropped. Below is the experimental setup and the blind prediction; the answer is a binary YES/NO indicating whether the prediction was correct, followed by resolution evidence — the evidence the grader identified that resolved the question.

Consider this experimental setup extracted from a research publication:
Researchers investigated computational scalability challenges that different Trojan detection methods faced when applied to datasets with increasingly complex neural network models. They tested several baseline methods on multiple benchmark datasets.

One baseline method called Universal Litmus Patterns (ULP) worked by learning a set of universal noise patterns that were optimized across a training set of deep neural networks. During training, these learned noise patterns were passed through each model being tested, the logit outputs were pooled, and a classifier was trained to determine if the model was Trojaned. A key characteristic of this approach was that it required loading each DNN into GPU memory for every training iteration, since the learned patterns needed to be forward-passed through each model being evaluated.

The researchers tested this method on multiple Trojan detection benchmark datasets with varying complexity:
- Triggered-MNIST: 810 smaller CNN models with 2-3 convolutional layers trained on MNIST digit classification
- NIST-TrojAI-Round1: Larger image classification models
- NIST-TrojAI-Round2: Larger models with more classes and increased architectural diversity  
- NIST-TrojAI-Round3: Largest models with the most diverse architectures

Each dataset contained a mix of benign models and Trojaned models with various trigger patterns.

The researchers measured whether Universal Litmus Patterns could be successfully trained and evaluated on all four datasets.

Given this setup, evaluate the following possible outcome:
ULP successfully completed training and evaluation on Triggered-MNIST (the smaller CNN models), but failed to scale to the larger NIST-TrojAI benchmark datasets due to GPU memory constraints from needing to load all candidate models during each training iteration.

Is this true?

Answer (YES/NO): NO